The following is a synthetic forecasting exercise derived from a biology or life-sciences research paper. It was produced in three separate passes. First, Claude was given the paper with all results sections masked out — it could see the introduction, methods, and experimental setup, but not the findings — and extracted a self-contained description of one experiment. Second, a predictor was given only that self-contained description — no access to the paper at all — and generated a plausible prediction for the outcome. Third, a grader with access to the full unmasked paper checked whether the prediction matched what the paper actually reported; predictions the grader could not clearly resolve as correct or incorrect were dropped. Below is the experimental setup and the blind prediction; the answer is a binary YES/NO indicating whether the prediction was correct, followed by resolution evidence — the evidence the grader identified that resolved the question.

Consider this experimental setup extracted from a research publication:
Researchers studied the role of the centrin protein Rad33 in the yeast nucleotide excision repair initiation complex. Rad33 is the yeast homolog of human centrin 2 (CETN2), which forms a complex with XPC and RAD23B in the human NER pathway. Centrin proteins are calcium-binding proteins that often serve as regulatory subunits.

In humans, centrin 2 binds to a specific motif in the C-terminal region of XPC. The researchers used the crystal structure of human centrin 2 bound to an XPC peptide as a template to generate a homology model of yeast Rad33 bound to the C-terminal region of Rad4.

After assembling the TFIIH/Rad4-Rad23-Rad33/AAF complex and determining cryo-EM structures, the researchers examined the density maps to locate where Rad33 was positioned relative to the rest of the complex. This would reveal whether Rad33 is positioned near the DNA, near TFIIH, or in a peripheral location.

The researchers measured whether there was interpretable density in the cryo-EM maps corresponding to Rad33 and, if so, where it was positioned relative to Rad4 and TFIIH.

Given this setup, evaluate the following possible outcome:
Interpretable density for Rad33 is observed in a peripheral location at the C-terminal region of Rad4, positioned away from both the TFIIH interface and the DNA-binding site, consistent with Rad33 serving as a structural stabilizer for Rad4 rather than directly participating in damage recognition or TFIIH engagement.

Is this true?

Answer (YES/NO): NO